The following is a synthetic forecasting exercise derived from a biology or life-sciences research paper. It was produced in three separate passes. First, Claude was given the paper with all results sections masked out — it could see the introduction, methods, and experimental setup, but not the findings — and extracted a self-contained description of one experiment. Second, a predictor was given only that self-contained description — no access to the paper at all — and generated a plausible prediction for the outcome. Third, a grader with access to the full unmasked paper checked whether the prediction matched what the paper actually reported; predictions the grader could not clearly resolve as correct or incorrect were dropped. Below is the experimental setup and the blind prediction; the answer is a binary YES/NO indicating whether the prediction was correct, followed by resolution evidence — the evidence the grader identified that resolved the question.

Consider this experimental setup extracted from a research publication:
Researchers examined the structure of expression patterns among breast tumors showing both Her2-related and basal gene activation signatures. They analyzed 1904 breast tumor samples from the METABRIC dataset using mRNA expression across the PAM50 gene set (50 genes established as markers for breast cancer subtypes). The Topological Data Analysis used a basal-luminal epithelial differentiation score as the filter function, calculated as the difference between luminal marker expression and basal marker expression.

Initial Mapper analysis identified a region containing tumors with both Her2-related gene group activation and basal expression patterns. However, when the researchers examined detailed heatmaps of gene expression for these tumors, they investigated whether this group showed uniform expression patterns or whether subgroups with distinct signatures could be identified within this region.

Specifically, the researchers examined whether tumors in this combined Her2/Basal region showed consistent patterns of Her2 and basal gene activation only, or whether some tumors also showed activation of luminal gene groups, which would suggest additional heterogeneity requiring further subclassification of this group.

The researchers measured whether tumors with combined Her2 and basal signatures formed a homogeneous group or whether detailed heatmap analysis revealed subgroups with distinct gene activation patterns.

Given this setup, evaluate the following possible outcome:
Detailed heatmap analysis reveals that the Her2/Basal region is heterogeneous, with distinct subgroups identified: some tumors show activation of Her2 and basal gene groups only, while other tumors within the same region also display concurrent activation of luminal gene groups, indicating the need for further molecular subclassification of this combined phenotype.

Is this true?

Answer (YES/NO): YES